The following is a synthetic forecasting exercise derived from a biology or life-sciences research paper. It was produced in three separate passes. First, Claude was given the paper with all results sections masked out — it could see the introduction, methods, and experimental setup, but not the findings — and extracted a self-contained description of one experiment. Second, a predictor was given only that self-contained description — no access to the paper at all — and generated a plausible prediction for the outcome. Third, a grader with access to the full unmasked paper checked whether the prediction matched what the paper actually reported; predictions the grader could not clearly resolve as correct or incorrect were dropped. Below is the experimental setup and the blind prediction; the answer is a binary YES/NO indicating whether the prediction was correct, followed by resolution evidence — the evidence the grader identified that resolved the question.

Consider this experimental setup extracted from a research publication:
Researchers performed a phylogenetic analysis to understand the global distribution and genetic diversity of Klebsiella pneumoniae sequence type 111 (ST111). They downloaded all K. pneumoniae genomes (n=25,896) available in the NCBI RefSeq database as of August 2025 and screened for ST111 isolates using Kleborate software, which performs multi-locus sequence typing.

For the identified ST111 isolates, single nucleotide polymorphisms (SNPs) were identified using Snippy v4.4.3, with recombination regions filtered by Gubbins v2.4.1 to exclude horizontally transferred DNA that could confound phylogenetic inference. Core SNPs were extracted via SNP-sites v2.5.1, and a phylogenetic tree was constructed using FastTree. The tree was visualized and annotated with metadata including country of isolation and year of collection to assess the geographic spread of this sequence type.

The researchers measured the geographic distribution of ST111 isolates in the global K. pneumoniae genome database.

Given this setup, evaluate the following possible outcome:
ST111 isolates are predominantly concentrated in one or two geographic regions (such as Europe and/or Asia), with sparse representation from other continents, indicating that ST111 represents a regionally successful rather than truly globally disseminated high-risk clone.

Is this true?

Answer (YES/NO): NO